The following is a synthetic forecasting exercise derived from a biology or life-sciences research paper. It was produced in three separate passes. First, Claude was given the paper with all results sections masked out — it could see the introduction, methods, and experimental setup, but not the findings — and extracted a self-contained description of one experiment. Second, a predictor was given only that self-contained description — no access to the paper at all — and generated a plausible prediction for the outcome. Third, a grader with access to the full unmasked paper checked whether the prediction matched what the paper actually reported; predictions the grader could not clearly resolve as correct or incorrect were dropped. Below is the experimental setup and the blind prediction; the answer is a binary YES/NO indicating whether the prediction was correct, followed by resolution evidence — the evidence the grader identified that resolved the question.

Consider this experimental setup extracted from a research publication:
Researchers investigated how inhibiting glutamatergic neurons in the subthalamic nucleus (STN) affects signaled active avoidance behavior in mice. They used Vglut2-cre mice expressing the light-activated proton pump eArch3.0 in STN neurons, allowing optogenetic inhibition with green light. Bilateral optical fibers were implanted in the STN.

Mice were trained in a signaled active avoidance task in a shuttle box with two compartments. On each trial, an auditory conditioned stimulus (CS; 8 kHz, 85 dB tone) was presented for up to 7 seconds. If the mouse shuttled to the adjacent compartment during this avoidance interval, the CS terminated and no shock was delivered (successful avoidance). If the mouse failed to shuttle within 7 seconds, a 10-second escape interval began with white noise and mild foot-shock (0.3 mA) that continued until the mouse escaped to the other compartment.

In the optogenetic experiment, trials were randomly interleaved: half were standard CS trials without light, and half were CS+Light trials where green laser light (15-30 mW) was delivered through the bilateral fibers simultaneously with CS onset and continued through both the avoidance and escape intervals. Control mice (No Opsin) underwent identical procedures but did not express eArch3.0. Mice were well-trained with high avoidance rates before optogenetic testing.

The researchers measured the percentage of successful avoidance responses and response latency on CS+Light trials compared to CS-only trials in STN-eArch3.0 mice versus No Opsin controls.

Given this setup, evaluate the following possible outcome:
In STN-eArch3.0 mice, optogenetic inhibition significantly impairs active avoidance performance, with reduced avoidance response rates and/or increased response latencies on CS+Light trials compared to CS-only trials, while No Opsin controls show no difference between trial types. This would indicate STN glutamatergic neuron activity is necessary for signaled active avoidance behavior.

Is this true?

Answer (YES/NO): YES